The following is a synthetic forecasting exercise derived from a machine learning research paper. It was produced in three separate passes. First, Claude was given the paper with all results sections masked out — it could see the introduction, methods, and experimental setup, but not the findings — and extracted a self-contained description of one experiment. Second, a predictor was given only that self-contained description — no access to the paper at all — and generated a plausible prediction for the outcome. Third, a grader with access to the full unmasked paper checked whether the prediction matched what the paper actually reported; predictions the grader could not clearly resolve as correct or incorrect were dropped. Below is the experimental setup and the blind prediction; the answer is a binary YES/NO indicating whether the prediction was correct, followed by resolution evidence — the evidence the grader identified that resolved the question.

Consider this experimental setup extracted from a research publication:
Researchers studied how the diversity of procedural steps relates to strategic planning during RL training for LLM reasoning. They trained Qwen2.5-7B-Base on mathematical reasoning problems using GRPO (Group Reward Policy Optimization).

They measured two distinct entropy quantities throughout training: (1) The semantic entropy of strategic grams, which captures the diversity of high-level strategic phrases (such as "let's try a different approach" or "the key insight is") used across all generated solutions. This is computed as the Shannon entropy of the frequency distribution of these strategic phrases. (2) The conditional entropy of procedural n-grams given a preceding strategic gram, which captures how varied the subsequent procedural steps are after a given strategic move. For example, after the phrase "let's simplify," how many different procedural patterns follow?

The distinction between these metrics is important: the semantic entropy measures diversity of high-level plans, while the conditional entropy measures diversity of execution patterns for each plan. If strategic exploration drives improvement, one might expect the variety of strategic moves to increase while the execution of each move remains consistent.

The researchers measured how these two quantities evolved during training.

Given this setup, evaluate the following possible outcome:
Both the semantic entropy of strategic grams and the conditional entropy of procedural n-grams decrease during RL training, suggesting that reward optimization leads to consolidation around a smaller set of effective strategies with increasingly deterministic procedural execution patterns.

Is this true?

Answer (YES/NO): NO